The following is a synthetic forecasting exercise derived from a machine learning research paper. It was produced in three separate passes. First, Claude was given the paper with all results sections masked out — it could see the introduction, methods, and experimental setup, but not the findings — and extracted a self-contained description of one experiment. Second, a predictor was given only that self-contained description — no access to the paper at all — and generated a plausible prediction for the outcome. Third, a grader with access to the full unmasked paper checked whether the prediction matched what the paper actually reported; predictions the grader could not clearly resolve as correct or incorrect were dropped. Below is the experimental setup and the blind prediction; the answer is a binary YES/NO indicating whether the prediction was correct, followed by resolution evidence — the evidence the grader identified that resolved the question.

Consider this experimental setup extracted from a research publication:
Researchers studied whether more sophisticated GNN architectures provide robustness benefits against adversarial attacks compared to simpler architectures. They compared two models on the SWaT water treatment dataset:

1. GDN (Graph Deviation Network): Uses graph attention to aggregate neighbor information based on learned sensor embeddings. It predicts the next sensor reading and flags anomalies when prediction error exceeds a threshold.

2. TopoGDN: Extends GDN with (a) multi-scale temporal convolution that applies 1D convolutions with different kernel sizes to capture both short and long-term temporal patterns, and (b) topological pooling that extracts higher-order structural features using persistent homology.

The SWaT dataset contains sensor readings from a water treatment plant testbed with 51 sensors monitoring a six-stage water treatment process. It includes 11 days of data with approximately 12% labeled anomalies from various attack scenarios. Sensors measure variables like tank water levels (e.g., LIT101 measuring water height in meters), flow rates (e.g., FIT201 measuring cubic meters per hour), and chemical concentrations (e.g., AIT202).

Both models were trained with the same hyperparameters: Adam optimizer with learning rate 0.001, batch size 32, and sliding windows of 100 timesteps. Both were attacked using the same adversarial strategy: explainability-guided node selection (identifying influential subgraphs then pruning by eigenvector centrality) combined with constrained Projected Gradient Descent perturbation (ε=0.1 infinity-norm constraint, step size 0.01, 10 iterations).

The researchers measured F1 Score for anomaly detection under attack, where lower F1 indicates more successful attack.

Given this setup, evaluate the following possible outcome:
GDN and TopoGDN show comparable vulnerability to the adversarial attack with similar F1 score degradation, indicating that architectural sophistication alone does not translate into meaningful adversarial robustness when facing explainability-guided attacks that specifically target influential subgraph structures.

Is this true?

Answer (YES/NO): NO